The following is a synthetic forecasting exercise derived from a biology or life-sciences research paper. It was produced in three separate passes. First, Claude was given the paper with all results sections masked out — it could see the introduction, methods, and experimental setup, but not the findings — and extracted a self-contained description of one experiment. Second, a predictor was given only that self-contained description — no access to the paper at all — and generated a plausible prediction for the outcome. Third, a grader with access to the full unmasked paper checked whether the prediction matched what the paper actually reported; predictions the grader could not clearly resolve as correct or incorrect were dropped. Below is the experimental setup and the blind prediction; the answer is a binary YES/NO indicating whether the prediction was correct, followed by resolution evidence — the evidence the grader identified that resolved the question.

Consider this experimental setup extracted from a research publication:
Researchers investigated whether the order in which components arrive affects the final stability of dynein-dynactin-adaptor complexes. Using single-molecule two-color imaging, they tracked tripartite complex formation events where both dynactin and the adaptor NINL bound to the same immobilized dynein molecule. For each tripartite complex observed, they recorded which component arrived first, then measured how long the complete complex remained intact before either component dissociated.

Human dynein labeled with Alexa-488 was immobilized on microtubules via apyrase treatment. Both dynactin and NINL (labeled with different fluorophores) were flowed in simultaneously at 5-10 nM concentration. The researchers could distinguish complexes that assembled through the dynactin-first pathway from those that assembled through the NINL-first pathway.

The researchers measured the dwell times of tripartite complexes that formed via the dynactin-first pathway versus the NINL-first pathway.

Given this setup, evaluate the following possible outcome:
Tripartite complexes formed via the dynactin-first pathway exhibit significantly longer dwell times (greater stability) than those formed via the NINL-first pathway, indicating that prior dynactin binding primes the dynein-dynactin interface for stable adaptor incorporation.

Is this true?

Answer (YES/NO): NO